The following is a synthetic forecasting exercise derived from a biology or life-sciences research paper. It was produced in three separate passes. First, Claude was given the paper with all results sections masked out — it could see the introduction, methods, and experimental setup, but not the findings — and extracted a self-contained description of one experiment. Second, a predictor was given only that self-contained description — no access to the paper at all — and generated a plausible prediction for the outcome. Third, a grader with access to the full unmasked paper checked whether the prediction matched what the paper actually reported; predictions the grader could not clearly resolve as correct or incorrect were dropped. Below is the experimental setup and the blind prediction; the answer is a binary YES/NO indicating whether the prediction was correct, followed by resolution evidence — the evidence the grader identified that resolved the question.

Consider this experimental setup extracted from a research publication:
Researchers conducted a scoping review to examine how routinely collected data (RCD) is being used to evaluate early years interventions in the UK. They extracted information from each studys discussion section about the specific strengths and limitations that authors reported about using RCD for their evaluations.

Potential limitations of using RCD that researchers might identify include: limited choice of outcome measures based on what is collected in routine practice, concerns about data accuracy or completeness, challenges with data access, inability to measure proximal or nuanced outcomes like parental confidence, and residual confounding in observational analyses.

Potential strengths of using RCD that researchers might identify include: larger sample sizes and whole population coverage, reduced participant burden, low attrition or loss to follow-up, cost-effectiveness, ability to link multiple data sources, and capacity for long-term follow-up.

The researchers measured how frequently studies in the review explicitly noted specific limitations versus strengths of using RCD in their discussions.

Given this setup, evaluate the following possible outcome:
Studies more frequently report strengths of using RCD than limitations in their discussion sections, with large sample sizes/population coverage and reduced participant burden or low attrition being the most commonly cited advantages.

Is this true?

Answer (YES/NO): NO